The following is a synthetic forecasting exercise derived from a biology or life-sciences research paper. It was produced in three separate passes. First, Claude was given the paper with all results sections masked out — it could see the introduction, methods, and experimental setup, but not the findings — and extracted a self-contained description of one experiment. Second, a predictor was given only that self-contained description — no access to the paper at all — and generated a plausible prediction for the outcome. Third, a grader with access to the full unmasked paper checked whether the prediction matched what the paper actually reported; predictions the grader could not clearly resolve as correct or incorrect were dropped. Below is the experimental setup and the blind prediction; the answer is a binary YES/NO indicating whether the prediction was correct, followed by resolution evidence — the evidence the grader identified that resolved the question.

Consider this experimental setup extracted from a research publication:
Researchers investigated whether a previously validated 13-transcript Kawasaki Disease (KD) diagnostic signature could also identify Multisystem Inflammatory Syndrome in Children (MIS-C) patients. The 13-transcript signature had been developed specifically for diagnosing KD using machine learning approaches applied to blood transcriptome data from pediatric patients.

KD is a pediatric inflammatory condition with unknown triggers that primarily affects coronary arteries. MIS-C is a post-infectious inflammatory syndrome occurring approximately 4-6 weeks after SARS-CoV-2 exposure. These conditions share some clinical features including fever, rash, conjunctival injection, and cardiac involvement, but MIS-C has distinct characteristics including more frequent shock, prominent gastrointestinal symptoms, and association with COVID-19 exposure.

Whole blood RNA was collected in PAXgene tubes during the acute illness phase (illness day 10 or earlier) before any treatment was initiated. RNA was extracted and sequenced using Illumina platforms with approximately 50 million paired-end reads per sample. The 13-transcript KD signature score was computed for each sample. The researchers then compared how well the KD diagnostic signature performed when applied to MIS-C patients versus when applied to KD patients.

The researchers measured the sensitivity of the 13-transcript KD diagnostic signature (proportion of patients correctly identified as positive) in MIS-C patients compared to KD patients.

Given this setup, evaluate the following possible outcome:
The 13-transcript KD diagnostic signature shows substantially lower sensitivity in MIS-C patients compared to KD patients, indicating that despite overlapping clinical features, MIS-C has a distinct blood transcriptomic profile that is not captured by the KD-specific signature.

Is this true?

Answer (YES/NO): NO